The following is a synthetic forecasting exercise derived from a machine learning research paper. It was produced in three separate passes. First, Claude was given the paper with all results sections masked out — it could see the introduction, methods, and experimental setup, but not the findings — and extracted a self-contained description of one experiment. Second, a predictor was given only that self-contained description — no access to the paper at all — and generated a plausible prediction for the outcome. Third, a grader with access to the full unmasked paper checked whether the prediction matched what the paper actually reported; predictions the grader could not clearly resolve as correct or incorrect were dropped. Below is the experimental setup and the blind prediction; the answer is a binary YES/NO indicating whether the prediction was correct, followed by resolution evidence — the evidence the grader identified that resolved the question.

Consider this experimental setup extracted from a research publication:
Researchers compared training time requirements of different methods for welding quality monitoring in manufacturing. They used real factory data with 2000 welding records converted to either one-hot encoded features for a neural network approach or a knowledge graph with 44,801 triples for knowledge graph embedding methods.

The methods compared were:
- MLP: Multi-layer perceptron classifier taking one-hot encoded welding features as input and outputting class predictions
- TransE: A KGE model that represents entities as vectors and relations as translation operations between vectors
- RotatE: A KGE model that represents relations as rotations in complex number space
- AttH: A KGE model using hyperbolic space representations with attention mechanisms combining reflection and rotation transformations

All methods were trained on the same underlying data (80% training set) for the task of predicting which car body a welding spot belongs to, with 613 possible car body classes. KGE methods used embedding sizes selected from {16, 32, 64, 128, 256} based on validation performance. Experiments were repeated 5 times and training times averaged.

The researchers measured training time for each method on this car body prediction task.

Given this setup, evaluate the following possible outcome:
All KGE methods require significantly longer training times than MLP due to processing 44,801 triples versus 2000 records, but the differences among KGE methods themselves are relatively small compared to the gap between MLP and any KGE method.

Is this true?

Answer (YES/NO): NO